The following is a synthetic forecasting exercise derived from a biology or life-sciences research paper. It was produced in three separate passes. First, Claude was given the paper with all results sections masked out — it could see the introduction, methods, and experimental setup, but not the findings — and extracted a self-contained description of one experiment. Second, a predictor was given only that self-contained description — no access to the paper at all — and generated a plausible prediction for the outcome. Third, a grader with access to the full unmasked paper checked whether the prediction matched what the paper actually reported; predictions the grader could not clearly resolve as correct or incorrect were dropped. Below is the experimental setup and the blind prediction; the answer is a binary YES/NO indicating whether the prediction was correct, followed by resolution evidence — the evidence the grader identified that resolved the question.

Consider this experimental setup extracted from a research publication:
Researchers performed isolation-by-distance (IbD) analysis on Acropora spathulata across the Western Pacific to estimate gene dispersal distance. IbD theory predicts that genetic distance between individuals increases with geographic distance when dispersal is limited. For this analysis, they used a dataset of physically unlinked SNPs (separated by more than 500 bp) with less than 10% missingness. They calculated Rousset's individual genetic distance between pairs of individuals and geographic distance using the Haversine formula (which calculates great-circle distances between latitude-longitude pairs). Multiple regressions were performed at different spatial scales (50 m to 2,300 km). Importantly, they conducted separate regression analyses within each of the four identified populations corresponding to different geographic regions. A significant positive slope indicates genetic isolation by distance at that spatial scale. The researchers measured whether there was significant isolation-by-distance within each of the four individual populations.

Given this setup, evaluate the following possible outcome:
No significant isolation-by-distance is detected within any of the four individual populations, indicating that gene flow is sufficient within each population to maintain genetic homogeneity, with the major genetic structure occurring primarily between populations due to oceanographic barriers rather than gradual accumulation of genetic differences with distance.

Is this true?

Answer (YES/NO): YES